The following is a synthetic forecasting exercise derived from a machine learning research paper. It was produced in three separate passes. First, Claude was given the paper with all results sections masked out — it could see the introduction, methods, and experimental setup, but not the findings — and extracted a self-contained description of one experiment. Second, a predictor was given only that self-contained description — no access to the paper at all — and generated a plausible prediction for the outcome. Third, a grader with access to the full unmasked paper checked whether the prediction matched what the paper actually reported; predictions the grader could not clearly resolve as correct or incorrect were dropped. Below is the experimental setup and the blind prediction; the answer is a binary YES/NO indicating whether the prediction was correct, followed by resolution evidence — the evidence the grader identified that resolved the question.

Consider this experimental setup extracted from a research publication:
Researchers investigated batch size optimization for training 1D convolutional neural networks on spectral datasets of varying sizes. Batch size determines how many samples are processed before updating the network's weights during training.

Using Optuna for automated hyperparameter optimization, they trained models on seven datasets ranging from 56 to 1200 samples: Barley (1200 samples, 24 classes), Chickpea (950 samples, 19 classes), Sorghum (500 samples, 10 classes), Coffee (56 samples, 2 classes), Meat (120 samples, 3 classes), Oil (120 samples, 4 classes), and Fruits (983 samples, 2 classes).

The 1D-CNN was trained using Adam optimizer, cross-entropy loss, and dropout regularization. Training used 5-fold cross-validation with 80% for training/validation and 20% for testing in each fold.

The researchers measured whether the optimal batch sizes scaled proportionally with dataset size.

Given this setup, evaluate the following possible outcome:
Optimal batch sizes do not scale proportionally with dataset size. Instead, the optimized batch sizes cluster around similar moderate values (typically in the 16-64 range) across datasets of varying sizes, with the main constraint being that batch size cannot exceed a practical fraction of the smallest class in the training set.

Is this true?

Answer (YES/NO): NO